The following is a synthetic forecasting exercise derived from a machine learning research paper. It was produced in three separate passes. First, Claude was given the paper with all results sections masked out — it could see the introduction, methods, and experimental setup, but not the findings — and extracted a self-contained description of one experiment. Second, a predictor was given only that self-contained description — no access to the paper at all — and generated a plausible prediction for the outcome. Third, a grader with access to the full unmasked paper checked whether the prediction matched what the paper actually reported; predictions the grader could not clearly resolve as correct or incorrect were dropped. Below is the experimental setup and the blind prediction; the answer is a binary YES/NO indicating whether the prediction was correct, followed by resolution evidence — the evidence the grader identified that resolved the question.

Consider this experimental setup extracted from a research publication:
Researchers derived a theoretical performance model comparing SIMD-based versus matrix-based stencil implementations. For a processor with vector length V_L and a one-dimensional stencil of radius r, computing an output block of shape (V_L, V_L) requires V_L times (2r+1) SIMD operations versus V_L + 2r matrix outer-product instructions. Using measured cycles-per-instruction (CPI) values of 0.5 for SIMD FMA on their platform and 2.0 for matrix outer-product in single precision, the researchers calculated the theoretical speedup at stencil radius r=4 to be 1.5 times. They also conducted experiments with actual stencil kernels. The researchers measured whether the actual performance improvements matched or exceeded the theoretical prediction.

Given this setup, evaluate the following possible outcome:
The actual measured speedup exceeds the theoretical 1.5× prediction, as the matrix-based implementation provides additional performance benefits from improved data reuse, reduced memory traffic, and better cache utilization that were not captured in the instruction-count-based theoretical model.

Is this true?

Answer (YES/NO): NO